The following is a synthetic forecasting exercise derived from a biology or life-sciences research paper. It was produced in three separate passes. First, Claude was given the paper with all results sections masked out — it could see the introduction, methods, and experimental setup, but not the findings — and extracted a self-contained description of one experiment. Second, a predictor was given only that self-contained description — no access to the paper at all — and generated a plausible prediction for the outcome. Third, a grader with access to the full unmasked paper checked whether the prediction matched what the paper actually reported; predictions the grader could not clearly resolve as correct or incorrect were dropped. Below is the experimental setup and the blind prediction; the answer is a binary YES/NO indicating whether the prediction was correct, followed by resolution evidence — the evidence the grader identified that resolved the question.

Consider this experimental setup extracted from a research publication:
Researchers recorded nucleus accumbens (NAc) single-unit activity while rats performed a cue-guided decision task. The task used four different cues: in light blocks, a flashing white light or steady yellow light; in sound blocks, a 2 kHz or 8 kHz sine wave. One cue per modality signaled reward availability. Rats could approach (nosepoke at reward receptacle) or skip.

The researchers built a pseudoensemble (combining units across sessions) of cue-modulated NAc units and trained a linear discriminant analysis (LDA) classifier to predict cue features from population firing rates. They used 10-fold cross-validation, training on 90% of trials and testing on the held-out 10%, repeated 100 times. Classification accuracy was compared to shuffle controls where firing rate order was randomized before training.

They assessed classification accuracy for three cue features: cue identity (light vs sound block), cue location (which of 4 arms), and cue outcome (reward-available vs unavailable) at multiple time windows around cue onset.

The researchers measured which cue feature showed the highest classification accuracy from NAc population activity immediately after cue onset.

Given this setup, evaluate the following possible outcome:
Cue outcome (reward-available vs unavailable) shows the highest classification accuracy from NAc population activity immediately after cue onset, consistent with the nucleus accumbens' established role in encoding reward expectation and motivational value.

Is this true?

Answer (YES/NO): NO